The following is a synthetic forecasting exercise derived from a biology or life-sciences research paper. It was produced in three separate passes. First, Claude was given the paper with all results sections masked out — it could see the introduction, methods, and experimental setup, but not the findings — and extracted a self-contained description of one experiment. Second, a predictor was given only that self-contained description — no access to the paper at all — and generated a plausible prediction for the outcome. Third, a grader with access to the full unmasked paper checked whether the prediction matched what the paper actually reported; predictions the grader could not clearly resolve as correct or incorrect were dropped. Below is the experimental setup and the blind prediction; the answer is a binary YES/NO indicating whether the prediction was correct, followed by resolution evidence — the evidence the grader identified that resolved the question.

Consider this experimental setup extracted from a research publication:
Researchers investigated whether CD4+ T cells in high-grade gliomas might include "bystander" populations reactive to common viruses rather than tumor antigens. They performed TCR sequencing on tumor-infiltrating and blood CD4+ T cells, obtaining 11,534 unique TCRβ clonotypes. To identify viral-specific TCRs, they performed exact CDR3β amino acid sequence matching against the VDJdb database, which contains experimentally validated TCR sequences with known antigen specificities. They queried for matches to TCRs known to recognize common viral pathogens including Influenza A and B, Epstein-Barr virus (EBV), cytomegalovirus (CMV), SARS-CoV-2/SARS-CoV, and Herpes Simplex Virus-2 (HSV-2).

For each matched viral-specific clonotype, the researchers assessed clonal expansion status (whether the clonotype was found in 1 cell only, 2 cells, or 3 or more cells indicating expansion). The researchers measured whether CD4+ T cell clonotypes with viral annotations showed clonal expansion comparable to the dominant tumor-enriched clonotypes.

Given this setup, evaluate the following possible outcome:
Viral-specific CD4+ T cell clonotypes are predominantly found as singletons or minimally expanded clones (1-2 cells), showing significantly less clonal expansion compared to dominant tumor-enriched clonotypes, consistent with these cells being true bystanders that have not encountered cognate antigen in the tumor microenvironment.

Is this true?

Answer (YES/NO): YES